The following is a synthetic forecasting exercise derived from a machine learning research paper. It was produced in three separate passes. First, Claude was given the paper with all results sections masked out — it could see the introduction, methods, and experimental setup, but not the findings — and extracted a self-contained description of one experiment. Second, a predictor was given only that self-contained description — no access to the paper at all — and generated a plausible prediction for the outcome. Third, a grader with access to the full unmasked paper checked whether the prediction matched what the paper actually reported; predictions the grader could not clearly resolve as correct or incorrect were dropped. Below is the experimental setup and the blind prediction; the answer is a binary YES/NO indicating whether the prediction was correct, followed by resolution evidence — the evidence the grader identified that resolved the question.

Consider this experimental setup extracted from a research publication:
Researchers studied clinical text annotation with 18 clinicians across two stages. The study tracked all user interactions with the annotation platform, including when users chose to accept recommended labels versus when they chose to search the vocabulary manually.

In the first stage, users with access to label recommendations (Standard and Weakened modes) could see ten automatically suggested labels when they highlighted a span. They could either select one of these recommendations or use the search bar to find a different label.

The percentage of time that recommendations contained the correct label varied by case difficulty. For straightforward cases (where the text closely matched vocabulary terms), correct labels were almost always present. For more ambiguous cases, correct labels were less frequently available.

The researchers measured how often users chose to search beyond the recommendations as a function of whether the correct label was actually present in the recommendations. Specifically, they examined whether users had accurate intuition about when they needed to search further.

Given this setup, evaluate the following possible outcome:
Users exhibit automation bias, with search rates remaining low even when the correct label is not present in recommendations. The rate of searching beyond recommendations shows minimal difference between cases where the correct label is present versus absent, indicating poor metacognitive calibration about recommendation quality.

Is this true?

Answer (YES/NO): NO